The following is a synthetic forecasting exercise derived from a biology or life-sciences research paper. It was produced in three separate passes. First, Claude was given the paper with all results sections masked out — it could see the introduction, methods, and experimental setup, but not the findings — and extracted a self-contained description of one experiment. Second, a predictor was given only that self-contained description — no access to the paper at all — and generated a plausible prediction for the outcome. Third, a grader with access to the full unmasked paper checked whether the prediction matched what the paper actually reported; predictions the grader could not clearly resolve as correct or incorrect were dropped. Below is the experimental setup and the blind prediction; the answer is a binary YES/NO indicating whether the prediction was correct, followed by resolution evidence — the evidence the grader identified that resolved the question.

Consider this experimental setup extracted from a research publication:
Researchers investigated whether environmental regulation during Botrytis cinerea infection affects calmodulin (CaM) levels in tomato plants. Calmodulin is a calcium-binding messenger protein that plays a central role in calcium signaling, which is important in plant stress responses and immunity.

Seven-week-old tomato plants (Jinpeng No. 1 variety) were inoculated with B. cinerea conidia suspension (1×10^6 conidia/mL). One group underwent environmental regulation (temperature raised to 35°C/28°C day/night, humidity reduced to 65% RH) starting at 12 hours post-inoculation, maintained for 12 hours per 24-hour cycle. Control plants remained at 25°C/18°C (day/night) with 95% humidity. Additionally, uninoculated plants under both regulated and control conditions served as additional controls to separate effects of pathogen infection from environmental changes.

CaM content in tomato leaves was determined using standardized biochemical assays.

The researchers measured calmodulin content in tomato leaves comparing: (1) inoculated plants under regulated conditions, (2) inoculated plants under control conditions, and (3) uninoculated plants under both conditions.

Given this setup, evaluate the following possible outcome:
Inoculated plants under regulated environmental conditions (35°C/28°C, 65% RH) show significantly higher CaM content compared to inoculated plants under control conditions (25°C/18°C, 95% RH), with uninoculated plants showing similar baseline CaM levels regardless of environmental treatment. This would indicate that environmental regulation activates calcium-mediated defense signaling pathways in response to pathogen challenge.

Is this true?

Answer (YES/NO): NO